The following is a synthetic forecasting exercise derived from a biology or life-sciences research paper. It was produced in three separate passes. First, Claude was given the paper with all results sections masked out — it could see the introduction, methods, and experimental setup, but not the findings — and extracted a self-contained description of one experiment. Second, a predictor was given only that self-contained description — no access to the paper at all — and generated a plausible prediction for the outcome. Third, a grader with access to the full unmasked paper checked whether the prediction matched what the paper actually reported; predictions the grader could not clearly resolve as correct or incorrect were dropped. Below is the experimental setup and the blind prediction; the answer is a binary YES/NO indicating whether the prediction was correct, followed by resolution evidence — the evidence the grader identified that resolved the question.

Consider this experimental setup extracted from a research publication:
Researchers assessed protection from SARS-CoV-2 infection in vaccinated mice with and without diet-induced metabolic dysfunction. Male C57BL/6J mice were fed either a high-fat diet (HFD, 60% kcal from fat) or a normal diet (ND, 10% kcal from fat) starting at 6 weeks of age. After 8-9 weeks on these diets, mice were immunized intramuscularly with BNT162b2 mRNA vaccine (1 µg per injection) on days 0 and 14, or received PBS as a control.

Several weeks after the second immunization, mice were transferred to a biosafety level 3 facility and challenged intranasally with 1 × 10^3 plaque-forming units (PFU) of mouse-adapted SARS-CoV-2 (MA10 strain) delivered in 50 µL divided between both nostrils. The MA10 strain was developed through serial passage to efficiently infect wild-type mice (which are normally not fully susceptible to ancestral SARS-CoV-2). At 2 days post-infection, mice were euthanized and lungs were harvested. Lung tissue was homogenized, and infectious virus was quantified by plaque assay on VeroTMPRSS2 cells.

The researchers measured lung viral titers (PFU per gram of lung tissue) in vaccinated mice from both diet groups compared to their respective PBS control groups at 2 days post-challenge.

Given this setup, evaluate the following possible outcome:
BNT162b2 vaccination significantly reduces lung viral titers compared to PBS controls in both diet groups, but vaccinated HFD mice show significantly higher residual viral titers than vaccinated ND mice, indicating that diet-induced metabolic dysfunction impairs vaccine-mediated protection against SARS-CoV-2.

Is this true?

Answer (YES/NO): NO